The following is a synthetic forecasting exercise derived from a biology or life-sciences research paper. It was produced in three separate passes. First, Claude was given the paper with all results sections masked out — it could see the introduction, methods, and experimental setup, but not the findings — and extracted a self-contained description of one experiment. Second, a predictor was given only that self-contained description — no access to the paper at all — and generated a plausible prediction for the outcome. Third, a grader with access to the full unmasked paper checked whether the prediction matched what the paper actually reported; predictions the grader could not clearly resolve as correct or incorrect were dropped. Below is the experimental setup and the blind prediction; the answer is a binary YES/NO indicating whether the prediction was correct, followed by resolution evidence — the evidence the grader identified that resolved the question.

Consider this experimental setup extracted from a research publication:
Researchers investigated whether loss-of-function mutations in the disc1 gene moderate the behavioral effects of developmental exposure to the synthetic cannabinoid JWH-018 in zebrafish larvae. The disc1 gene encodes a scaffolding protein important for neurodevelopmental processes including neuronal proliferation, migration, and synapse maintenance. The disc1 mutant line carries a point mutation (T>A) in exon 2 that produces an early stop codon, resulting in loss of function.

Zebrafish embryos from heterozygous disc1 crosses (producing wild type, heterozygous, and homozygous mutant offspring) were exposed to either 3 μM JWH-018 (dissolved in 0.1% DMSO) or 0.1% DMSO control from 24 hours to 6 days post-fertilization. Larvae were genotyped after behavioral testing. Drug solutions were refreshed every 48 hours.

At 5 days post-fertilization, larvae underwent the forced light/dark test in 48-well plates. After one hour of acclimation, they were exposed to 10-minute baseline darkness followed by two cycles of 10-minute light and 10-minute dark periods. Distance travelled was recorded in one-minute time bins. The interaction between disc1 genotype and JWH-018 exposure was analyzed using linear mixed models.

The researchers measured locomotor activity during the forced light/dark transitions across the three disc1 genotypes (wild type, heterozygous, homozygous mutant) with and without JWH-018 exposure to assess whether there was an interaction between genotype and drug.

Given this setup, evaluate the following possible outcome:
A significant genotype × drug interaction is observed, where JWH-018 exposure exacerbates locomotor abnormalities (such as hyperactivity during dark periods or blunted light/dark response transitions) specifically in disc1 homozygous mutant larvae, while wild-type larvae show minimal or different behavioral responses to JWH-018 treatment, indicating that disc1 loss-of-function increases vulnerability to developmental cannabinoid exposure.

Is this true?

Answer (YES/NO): NO